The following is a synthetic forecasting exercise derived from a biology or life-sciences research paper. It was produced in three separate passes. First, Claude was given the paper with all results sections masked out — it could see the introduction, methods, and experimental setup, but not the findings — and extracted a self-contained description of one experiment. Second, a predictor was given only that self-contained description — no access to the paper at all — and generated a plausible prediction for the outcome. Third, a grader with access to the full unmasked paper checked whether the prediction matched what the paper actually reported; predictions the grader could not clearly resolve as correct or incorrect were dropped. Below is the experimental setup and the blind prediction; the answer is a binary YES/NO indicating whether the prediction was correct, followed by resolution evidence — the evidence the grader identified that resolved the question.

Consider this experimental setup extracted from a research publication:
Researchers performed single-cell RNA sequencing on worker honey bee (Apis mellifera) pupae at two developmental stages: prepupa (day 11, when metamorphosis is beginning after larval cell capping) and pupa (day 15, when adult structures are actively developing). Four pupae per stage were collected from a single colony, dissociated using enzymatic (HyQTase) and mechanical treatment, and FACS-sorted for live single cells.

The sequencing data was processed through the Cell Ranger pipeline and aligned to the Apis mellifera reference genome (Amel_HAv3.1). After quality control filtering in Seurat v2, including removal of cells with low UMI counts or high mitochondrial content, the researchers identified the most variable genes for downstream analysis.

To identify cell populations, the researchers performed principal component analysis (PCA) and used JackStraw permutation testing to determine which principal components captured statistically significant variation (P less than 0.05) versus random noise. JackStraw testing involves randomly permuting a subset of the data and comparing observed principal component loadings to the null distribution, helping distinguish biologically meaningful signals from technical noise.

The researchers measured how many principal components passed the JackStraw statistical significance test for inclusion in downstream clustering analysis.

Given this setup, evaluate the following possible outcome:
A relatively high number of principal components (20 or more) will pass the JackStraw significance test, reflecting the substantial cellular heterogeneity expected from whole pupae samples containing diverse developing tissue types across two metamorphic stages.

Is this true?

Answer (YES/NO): YES